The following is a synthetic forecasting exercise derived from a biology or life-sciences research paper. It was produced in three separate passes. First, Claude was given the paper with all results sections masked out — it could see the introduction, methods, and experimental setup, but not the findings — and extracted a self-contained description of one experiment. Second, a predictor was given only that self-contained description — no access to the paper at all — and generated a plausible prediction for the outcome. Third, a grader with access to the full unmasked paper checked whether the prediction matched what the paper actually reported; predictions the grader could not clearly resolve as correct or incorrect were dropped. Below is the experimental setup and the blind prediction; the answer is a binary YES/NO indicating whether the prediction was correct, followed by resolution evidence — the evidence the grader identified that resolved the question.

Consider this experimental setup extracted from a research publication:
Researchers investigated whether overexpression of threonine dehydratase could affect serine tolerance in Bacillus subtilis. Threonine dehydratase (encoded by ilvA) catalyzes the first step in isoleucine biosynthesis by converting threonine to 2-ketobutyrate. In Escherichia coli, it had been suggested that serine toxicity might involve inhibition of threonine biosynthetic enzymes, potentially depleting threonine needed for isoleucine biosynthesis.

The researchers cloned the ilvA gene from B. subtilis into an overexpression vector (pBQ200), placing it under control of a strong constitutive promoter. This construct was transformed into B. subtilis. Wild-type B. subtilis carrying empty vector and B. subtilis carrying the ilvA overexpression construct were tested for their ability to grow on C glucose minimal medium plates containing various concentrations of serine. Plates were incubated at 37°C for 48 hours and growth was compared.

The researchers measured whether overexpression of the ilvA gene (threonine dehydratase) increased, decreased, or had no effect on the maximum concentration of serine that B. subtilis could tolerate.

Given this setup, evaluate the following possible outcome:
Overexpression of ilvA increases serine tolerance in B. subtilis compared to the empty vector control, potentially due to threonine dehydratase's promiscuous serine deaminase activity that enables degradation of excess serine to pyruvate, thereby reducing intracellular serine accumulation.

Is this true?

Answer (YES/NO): YES